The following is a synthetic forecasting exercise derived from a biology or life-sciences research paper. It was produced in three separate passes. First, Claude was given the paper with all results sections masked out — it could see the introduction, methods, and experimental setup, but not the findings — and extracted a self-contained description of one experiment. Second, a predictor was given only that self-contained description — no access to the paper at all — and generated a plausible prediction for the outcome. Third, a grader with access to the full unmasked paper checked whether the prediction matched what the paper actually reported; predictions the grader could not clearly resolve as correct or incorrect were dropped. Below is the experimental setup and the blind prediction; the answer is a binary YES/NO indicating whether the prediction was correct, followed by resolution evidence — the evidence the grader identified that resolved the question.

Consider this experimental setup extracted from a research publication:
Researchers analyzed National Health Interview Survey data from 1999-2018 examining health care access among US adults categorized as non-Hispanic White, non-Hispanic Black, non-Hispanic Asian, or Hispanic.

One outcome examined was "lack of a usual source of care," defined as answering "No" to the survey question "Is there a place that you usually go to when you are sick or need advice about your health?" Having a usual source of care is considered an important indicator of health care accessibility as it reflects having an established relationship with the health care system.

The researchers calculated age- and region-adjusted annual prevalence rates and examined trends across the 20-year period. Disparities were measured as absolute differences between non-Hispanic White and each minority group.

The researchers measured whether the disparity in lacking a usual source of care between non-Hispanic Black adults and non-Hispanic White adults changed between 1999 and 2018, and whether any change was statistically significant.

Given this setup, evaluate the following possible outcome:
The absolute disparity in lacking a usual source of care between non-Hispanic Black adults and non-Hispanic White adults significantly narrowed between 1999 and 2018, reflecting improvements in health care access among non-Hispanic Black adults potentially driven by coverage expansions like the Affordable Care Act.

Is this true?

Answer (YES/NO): NO